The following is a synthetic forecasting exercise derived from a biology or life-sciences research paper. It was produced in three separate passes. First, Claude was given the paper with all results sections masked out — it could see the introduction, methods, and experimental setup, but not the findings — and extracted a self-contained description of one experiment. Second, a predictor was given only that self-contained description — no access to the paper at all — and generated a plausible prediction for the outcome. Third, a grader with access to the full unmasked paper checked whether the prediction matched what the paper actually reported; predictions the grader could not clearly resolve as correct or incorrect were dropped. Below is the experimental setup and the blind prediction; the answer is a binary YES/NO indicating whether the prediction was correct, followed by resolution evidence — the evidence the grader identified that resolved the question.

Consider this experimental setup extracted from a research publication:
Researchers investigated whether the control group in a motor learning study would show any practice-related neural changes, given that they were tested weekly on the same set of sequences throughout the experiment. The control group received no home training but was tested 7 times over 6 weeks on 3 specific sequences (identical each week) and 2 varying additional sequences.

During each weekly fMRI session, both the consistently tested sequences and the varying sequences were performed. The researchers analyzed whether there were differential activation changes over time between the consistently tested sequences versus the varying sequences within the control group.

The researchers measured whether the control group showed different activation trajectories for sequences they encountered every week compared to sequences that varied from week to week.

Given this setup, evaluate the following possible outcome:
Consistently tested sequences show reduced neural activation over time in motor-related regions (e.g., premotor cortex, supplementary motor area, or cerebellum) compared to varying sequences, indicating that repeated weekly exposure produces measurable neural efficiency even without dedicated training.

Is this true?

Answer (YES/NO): NO